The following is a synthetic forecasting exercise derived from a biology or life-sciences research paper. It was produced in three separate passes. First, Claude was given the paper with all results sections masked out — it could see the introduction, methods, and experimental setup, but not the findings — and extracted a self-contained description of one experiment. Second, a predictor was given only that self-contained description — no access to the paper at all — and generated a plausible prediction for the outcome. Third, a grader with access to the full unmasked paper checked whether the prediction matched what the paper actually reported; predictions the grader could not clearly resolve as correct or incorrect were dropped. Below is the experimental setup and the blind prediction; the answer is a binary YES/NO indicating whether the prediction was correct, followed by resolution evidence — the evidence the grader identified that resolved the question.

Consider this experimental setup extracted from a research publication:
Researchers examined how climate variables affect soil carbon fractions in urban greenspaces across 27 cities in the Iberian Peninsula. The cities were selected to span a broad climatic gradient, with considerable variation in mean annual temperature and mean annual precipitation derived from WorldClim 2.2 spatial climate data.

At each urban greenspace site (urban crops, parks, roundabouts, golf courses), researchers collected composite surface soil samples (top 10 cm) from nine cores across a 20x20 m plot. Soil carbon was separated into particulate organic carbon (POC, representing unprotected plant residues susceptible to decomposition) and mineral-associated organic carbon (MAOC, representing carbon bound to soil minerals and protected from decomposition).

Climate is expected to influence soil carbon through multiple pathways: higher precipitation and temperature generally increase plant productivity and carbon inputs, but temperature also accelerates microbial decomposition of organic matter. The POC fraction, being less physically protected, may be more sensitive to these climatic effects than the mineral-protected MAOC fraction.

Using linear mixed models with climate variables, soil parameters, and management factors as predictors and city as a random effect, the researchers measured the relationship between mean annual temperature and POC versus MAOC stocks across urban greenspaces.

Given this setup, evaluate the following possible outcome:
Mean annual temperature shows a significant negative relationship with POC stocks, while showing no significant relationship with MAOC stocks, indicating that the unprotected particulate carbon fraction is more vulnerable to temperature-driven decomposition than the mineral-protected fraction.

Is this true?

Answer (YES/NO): NO